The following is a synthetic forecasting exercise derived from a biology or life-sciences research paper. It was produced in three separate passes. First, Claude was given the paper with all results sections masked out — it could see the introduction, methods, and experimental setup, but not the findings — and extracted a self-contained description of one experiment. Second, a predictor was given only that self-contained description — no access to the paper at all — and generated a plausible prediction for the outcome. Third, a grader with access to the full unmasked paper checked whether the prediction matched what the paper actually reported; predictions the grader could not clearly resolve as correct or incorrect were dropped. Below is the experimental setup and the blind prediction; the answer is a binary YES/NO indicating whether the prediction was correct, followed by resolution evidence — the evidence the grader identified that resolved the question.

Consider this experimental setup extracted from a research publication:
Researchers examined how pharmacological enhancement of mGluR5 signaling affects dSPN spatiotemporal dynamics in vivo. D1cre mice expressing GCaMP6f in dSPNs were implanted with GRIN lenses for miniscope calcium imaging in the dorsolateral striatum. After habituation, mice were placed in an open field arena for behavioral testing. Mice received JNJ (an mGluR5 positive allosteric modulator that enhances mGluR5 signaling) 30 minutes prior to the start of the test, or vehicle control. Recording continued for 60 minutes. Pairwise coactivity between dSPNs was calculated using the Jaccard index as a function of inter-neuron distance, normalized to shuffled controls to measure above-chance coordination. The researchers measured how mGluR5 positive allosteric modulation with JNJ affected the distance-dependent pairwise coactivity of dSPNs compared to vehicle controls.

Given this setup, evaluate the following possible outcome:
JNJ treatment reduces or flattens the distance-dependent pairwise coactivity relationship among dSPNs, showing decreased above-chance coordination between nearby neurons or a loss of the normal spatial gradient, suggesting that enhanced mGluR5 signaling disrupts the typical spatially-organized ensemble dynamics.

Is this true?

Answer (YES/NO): YES